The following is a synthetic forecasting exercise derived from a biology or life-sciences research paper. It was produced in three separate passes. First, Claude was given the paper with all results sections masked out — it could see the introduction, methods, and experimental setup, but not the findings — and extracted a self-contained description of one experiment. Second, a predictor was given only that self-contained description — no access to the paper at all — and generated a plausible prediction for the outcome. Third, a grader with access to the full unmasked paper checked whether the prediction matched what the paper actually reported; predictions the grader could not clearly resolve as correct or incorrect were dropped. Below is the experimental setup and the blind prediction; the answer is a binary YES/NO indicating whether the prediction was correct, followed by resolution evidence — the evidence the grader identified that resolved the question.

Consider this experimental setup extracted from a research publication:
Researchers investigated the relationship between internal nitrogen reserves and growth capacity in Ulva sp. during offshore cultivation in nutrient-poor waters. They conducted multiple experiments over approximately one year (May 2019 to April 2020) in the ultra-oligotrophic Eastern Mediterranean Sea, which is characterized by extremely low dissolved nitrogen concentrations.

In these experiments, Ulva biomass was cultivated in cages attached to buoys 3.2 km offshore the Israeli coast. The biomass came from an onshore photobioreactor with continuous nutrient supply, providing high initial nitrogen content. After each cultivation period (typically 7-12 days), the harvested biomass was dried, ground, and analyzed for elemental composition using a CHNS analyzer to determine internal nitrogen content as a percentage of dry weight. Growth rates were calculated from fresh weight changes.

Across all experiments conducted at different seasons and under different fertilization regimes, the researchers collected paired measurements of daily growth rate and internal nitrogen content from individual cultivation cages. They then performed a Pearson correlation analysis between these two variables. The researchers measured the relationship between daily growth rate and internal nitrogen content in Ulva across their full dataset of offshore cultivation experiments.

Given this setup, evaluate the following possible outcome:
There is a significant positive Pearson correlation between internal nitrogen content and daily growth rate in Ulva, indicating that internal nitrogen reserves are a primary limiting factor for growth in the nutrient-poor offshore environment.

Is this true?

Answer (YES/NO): NO